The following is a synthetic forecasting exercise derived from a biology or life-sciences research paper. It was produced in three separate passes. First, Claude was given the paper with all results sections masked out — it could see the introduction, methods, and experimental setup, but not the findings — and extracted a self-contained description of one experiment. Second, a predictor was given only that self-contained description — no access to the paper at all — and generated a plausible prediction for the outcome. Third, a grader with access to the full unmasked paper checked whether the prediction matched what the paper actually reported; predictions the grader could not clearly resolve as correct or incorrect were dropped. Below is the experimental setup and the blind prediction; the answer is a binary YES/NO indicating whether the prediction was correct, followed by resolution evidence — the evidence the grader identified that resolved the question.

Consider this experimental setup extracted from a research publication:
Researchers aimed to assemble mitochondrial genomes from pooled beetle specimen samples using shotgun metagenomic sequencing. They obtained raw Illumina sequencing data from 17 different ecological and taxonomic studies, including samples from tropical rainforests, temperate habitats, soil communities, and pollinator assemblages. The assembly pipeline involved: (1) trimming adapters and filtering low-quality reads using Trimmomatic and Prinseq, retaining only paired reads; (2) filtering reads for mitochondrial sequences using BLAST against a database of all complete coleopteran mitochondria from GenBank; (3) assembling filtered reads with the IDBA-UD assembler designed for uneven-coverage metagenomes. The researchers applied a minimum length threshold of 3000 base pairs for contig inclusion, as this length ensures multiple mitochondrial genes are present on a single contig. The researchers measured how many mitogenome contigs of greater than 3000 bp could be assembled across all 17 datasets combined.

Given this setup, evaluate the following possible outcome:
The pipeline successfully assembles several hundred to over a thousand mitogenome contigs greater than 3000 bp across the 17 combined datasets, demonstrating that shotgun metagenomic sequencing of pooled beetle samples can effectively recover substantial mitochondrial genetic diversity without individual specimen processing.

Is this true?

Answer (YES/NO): YES